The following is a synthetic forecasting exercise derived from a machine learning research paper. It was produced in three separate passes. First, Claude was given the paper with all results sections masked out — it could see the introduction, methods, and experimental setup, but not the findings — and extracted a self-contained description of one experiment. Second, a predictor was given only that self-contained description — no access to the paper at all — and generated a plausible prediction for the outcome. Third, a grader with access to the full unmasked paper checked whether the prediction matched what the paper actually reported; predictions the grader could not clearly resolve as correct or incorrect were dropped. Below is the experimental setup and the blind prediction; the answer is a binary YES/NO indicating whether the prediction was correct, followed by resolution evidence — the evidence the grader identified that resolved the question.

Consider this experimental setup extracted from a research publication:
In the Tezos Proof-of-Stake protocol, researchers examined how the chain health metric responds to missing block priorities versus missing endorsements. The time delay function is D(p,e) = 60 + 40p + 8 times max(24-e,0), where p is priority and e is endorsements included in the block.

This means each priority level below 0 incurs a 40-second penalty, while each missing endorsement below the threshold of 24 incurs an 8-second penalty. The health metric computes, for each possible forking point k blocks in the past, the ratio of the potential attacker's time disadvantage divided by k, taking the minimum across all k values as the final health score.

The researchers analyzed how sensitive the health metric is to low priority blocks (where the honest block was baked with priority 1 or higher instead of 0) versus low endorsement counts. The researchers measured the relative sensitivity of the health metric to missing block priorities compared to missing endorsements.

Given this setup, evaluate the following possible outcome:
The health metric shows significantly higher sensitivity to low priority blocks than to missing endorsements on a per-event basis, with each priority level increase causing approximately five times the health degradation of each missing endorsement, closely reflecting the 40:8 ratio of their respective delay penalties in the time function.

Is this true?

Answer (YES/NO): NO